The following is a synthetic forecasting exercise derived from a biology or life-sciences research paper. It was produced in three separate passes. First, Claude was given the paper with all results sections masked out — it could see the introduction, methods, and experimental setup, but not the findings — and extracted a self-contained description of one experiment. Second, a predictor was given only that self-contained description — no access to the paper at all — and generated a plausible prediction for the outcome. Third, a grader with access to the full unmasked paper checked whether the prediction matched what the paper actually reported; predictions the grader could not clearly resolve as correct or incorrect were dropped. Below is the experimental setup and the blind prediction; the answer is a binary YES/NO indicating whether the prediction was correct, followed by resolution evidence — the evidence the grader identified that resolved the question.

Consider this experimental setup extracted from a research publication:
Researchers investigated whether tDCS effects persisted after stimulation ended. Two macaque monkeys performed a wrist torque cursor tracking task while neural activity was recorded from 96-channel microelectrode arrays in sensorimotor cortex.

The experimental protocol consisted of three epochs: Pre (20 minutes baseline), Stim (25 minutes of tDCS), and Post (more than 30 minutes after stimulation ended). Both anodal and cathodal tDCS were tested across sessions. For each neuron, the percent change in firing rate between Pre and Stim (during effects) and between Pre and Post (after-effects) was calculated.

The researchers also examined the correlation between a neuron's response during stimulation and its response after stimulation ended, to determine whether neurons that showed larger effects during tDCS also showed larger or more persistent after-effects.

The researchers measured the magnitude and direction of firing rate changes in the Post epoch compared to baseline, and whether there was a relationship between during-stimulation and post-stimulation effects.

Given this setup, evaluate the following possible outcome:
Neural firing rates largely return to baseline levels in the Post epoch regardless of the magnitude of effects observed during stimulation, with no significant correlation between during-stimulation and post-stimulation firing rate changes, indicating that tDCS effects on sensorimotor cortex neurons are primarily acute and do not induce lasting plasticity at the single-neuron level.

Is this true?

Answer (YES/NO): NO